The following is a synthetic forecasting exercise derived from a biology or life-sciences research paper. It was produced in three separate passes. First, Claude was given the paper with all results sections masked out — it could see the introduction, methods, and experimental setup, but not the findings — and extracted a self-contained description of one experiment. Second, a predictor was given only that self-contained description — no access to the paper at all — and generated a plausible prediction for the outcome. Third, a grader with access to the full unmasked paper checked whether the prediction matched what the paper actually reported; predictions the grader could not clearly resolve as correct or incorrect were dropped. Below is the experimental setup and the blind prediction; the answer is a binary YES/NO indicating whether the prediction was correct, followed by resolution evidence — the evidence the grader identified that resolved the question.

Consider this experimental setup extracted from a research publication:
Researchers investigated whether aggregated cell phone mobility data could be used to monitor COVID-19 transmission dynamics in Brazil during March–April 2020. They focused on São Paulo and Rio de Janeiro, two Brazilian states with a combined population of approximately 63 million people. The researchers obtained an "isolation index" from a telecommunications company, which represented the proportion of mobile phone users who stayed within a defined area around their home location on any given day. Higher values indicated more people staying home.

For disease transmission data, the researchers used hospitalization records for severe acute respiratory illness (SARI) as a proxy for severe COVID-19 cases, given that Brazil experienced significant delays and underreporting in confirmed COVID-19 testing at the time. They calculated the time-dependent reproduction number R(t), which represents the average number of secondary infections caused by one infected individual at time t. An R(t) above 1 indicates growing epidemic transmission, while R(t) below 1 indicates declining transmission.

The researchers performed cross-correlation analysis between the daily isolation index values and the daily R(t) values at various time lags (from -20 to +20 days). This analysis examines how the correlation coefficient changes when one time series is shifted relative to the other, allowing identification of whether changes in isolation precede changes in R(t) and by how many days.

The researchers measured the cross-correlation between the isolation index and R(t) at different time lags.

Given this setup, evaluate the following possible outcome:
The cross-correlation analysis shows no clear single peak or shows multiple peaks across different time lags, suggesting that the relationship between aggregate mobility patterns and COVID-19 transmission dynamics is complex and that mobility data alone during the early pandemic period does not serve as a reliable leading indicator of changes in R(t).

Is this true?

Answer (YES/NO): NO